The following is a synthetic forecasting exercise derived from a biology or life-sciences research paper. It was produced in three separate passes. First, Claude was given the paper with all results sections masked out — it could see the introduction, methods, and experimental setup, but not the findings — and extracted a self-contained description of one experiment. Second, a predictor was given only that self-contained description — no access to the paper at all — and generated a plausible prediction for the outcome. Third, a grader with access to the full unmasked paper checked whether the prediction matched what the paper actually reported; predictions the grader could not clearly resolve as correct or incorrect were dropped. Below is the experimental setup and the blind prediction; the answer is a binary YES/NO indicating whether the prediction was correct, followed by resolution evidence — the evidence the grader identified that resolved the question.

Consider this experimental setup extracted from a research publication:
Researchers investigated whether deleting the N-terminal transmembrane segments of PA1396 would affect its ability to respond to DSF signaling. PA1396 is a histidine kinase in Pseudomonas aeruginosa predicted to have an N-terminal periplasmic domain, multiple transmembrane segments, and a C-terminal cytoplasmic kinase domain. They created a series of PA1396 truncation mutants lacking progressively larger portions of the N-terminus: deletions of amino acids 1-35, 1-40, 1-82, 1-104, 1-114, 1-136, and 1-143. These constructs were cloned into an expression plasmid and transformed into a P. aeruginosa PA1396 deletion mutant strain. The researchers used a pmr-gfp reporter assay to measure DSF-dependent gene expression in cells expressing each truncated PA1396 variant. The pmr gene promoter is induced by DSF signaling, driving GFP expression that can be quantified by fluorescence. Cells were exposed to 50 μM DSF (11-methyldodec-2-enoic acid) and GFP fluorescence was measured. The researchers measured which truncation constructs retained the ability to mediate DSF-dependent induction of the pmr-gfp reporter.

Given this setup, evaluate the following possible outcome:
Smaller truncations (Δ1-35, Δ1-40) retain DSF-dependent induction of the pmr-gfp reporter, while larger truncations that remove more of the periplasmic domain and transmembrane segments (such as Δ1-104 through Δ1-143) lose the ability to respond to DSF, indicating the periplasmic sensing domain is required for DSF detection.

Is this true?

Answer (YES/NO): NO